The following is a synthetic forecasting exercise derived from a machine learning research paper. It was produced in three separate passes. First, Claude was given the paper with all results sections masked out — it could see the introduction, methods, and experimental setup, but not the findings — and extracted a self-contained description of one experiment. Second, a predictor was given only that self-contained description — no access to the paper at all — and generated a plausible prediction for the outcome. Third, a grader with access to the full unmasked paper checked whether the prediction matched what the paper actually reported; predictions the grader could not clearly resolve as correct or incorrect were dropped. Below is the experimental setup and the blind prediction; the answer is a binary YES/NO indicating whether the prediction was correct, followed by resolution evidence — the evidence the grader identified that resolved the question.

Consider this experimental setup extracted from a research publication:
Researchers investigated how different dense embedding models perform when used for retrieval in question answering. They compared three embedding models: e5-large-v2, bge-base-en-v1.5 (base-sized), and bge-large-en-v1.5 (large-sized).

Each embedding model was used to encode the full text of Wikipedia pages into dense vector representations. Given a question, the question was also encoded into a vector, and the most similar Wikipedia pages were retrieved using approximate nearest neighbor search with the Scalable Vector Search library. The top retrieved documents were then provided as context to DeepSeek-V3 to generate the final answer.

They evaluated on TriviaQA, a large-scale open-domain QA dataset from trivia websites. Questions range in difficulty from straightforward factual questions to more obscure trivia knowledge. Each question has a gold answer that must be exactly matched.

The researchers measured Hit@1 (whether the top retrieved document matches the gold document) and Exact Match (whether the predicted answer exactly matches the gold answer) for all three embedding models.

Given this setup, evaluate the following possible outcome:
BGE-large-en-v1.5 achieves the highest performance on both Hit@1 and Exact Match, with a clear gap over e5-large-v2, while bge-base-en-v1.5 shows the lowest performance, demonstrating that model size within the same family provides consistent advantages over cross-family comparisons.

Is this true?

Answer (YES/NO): NO